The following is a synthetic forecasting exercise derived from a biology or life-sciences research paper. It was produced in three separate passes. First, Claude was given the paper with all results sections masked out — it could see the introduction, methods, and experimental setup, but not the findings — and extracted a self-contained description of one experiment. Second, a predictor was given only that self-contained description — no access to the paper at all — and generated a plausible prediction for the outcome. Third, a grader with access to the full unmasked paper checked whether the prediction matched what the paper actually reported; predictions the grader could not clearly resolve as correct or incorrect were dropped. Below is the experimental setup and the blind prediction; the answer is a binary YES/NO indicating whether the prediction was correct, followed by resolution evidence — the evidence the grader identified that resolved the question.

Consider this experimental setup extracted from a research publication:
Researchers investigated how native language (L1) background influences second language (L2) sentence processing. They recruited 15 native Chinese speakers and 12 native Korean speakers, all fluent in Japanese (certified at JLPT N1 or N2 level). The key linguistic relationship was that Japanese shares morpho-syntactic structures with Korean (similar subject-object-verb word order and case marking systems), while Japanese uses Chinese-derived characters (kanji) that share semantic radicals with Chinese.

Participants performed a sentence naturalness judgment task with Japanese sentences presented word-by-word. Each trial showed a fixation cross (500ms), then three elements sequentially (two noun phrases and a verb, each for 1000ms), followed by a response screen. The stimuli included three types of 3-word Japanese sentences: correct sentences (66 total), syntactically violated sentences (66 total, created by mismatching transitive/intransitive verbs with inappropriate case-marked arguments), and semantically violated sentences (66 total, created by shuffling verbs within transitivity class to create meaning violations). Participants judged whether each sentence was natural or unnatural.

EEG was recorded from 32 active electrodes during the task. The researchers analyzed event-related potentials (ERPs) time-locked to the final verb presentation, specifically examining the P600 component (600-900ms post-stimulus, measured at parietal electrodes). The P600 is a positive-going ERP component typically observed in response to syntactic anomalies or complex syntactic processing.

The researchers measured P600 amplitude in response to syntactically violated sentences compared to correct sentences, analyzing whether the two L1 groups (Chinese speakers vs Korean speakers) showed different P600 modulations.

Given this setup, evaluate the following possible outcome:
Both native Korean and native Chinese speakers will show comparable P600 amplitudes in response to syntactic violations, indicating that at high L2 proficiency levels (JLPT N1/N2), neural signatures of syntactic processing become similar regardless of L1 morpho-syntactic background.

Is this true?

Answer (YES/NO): NO